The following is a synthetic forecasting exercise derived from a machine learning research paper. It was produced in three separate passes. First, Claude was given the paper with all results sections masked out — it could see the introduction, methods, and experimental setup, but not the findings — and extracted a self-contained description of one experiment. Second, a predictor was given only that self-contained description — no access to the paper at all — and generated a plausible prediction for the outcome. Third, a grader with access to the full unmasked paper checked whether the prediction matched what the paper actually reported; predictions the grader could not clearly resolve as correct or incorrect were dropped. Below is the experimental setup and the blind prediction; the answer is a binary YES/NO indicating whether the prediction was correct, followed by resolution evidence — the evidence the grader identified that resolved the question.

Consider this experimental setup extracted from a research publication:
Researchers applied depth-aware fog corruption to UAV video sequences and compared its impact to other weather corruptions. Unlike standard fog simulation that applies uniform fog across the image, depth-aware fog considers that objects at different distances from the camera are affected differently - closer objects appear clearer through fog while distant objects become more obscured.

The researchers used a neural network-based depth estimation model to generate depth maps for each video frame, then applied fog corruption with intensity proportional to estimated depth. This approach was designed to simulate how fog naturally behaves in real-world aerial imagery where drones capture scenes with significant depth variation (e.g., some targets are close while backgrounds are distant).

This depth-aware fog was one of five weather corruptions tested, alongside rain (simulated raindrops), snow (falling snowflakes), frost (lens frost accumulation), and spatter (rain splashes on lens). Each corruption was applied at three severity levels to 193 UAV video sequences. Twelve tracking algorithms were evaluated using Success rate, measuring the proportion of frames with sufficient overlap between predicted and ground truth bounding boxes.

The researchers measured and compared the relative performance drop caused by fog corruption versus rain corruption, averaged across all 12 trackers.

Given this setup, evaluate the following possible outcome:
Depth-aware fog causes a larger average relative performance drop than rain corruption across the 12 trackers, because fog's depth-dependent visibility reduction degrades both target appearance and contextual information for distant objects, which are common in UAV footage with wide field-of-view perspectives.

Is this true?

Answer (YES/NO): YES